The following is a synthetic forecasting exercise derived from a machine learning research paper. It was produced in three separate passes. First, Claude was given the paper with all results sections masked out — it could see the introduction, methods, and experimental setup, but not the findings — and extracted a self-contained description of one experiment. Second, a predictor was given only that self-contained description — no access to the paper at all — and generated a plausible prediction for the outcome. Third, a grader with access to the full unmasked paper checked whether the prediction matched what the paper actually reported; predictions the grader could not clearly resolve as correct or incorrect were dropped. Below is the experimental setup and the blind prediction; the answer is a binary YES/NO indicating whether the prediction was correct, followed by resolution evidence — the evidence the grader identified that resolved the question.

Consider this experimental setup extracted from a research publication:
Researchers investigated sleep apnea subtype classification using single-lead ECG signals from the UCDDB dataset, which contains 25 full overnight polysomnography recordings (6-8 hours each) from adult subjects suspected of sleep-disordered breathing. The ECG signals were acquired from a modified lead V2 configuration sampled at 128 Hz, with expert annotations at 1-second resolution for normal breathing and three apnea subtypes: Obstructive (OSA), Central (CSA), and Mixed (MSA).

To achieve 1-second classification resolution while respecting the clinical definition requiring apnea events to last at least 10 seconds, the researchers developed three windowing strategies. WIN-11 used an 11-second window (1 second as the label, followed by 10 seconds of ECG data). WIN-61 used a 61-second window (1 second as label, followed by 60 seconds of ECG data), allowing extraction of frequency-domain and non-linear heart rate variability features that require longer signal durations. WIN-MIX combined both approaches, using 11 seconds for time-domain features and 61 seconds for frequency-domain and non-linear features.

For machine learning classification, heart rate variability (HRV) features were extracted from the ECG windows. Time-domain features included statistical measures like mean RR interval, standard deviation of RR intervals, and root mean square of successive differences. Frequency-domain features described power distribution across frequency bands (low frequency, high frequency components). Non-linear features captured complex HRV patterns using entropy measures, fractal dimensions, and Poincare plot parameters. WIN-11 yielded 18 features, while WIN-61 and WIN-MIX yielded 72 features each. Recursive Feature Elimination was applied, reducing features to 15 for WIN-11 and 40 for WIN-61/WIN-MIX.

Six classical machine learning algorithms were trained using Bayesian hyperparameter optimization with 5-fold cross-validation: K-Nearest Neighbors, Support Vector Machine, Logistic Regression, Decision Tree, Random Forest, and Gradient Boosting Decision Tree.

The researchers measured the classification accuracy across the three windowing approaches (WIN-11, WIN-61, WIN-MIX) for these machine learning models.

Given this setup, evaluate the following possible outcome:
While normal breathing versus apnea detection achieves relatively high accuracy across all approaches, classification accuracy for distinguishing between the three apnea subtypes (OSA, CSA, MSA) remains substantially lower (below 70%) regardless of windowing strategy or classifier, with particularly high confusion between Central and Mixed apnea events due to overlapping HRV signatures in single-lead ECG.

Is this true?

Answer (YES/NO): NO